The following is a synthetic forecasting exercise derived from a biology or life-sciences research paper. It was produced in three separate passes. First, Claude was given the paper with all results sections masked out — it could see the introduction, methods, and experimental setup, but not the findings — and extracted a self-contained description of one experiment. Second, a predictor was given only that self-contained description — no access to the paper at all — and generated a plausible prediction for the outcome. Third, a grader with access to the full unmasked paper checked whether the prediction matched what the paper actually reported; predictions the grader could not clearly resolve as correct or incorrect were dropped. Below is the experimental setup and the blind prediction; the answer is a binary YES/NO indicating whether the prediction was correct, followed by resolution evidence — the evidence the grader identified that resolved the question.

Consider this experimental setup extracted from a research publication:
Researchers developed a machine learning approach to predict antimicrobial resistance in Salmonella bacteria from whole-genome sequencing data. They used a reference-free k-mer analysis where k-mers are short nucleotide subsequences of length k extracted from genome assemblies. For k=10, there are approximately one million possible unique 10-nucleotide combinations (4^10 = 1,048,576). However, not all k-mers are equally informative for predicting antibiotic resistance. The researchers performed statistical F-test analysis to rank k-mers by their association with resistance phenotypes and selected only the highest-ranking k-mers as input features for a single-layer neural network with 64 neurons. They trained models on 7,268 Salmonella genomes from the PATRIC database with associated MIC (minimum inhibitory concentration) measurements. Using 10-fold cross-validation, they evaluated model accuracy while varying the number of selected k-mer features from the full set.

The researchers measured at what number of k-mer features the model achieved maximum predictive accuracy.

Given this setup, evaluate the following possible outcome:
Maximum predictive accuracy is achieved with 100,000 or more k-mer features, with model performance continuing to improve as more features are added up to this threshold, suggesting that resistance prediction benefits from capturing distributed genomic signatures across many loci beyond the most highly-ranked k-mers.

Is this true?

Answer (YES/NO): NO